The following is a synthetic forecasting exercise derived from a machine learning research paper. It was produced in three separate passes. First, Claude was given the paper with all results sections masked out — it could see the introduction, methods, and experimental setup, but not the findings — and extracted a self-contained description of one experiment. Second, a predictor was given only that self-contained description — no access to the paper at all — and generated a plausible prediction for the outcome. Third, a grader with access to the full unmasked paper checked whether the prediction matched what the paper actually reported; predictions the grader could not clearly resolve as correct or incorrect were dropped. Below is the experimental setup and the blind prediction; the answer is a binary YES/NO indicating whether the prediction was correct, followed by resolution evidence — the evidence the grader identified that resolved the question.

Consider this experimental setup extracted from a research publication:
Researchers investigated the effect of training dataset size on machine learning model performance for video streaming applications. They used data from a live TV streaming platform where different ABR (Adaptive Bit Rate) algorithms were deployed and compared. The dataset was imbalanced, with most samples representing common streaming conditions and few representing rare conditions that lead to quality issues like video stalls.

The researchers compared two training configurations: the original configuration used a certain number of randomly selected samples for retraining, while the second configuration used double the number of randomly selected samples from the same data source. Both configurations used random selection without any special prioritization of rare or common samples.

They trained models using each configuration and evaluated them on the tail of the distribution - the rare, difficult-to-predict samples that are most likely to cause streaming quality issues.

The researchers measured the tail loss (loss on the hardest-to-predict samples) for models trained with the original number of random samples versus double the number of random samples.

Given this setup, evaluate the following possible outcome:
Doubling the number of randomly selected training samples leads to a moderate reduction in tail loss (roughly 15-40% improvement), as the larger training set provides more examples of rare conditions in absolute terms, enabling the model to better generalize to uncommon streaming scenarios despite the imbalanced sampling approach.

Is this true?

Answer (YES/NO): NO